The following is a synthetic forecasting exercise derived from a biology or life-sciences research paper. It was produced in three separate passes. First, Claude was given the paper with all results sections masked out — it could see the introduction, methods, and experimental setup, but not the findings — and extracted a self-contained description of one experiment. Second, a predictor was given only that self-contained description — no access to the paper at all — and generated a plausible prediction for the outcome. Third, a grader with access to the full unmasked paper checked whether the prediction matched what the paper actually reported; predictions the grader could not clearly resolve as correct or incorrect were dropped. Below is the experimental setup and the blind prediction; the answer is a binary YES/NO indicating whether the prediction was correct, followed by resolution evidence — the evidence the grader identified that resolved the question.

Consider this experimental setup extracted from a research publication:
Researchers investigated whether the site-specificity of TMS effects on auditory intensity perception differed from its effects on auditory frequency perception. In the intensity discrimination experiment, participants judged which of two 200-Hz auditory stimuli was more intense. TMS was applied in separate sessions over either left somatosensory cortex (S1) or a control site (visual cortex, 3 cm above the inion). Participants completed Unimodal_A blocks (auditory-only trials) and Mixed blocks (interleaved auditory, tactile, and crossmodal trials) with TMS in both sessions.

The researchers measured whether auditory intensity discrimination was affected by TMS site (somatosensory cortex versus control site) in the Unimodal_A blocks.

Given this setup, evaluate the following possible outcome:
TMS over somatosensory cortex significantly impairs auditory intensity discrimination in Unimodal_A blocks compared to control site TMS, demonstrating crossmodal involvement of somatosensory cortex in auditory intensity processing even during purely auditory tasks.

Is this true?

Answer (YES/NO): NO